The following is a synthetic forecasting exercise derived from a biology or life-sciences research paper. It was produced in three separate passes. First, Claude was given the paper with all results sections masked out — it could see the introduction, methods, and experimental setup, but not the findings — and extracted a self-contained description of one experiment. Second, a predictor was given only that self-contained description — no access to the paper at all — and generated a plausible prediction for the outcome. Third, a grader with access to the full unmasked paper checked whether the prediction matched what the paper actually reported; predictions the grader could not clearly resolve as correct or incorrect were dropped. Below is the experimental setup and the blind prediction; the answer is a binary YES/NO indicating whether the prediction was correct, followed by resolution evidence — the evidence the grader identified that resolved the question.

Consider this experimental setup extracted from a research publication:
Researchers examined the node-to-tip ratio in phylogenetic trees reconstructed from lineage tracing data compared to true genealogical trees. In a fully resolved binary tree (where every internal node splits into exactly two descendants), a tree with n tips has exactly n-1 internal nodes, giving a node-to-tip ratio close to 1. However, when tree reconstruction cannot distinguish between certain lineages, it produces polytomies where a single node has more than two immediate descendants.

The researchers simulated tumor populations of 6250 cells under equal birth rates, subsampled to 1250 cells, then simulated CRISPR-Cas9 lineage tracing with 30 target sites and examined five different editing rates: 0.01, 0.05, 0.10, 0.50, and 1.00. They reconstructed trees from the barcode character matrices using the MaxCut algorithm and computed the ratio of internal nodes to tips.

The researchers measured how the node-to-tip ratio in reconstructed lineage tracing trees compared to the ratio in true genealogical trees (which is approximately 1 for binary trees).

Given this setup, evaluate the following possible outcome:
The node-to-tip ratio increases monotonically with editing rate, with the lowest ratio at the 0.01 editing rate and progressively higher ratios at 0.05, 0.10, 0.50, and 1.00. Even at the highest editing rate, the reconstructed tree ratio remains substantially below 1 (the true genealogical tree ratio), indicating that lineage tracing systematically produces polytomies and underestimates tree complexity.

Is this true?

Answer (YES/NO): NO